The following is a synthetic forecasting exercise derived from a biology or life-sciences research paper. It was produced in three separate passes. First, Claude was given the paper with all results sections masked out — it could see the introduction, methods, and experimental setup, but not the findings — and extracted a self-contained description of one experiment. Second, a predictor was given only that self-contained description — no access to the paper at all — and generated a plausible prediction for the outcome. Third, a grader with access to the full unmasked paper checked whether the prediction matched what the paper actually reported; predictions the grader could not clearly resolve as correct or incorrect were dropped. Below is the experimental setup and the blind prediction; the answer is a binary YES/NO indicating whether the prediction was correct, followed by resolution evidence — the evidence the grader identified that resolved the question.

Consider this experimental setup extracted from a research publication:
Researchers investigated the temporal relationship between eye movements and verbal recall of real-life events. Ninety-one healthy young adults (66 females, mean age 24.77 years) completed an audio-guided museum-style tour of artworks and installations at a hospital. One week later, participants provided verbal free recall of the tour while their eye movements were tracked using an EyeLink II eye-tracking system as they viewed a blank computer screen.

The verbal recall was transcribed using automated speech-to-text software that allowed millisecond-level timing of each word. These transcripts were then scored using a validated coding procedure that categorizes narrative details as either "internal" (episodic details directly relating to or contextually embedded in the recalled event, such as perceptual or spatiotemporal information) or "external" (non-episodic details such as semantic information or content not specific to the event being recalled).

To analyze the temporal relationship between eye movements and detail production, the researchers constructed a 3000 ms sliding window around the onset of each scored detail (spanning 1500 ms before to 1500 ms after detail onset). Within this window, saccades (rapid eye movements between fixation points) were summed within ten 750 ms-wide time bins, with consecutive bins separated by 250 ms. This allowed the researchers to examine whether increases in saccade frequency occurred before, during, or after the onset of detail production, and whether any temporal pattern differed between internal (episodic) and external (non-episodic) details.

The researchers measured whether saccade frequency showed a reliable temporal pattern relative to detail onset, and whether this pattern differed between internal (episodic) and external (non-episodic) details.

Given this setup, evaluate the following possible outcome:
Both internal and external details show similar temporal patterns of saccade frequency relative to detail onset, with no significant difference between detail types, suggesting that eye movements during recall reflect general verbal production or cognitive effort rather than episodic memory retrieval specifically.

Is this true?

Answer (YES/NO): NO